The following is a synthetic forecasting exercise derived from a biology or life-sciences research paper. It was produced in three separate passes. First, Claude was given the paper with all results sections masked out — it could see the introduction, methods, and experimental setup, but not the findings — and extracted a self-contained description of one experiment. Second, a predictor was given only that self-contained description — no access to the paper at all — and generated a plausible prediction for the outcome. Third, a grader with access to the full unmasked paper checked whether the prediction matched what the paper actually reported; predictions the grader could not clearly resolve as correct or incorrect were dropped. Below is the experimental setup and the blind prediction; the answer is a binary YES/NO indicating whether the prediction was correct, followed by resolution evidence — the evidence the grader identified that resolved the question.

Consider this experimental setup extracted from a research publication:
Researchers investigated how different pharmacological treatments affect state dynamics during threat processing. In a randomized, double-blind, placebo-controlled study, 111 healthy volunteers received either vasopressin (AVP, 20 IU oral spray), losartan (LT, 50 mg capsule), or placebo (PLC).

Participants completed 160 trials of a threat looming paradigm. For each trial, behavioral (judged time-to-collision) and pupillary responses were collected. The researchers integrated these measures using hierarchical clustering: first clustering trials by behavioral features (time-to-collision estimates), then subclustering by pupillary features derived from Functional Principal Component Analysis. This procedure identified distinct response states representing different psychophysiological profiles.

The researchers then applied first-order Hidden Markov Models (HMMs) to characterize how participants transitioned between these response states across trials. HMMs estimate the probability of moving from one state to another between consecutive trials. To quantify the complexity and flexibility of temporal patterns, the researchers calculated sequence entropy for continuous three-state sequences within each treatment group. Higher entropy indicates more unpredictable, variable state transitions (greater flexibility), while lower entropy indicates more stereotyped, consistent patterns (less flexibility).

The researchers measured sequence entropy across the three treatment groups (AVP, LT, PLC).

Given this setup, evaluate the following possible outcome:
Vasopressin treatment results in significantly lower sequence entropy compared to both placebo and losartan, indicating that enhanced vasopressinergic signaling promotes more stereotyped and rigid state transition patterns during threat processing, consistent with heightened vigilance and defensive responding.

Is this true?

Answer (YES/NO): NO